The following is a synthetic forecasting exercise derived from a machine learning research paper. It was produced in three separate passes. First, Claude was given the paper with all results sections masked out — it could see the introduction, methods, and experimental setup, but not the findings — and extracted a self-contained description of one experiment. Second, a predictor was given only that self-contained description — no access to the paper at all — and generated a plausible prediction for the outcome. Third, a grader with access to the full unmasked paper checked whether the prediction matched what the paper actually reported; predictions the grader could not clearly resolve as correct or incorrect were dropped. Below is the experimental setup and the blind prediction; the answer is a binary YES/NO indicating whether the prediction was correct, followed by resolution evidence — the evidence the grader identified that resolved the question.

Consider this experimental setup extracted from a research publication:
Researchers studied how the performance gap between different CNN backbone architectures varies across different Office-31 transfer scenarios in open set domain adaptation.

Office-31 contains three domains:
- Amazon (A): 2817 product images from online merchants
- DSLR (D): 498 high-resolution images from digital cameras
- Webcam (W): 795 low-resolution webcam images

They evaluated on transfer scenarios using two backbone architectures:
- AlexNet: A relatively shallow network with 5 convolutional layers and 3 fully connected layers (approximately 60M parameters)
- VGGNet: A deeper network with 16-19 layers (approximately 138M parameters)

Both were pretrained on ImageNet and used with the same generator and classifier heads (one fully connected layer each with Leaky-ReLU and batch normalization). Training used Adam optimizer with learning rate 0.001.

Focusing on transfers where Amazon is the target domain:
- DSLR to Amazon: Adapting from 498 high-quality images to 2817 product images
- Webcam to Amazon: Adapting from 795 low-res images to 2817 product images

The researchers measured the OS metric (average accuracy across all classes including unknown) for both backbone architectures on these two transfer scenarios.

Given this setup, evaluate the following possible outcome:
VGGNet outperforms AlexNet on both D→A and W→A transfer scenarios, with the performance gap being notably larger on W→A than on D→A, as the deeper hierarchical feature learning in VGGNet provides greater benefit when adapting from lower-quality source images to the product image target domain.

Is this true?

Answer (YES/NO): NO